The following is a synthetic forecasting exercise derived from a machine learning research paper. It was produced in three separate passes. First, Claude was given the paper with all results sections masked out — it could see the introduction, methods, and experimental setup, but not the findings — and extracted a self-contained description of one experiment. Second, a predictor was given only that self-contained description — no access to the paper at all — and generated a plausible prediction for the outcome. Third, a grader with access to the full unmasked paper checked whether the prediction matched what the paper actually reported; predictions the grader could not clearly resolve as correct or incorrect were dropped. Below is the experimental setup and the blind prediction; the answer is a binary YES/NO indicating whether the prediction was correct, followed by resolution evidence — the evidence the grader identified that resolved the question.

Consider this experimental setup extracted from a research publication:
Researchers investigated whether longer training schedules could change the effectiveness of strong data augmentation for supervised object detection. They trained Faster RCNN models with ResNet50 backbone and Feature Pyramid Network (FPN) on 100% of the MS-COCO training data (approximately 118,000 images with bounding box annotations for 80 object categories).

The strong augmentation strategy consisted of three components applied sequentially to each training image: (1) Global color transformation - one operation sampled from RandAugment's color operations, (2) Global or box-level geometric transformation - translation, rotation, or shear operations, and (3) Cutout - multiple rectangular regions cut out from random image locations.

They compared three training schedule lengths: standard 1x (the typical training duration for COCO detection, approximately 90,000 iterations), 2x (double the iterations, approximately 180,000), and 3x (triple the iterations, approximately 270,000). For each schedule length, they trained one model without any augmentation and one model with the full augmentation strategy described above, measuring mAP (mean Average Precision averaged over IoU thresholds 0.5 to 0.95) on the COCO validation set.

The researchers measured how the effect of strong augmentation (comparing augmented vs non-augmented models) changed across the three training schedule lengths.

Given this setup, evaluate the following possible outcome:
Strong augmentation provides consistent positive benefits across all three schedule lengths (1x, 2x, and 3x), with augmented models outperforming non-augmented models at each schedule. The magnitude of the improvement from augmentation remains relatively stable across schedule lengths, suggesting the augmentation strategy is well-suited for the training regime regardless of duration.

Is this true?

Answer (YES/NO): NO